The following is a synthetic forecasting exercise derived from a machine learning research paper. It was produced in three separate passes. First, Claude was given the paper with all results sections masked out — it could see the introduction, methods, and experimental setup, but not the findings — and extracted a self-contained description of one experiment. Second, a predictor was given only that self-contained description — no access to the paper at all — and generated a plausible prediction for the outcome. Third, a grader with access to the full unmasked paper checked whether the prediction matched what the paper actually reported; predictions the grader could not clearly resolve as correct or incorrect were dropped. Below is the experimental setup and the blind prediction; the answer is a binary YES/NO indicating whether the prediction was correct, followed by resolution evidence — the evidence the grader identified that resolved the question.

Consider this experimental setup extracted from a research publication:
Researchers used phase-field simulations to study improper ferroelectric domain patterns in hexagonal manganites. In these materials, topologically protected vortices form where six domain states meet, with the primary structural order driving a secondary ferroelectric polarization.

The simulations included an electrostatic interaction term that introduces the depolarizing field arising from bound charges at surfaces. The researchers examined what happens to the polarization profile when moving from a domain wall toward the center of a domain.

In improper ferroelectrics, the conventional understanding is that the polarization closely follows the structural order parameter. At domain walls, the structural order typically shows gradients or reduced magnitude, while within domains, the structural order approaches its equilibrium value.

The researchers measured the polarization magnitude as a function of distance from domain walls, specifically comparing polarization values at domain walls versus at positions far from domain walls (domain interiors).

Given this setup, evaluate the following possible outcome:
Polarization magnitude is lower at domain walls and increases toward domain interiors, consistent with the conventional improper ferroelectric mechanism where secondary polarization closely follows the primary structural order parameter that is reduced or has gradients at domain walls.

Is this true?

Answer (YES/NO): NO